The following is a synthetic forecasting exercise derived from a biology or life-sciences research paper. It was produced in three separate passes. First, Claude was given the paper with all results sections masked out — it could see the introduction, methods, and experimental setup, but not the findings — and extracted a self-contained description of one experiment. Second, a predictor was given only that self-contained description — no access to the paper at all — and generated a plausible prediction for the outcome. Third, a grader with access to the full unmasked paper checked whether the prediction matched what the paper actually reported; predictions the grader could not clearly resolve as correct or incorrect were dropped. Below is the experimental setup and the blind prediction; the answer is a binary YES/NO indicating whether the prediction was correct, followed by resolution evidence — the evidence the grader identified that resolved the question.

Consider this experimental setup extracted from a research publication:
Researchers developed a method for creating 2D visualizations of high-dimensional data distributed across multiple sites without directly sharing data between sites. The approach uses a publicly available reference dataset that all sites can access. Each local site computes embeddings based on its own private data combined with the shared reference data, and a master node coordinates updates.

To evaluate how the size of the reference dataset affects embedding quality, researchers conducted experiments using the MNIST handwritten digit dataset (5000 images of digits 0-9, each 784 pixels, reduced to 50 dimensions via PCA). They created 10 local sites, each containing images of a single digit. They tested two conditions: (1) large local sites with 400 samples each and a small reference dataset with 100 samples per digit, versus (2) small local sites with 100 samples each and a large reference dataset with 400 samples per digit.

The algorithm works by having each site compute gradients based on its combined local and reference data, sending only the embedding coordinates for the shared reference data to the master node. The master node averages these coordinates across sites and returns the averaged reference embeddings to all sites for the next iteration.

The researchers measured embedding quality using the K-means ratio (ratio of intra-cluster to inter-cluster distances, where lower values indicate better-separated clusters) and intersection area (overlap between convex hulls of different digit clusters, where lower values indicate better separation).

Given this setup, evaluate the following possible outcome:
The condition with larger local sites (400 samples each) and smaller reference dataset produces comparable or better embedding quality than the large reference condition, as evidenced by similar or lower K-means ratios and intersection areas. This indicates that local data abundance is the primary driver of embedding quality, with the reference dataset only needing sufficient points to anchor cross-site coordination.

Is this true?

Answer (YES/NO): NO